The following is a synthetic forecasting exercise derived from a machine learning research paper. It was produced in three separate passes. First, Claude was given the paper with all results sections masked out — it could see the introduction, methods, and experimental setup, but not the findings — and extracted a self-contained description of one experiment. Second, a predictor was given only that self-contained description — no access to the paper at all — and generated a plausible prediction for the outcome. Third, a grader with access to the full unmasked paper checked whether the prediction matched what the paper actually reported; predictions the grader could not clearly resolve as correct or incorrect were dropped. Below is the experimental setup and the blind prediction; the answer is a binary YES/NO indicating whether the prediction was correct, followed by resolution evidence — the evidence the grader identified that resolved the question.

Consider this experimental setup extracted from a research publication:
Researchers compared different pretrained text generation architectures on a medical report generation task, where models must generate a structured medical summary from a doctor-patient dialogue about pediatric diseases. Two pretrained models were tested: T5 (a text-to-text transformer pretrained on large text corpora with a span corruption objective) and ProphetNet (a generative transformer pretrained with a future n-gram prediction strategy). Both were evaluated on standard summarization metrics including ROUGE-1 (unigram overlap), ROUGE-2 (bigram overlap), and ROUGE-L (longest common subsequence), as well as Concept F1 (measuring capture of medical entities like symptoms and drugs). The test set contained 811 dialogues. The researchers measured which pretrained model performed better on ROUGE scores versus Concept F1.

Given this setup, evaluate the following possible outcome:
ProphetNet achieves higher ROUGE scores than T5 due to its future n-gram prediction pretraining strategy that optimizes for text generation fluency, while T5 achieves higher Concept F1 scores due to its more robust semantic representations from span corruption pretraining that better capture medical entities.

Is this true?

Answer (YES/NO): NO